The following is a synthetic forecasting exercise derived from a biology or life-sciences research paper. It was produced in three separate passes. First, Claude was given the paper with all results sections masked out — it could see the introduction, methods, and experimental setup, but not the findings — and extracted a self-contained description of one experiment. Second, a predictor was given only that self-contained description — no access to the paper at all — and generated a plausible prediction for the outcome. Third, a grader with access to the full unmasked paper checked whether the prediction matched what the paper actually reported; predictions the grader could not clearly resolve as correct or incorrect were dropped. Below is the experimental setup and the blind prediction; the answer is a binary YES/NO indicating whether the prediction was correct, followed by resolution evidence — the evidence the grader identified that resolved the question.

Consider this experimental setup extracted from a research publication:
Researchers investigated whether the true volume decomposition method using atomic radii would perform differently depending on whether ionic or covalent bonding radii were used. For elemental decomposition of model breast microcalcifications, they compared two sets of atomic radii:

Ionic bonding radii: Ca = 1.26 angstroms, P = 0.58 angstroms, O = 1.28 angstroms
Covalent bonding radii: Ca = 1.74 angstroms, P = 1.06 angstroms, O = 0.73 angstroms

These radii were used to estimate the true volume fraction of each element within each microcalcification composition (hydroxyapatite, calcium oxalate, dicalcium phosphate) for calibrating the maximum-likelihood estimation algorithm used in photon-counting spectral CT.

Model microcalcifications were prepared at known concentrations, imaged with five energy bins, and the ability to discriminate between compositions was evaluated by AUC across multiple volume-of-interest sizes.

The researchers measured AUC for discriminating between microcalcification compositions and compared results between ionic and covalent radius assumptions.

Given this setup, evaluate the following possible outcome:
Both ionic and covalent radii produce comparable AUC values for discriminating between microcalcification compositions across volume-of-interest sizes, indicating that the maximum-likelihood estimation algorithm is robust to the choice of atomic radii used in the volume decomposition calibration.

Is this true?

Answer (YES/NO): YES